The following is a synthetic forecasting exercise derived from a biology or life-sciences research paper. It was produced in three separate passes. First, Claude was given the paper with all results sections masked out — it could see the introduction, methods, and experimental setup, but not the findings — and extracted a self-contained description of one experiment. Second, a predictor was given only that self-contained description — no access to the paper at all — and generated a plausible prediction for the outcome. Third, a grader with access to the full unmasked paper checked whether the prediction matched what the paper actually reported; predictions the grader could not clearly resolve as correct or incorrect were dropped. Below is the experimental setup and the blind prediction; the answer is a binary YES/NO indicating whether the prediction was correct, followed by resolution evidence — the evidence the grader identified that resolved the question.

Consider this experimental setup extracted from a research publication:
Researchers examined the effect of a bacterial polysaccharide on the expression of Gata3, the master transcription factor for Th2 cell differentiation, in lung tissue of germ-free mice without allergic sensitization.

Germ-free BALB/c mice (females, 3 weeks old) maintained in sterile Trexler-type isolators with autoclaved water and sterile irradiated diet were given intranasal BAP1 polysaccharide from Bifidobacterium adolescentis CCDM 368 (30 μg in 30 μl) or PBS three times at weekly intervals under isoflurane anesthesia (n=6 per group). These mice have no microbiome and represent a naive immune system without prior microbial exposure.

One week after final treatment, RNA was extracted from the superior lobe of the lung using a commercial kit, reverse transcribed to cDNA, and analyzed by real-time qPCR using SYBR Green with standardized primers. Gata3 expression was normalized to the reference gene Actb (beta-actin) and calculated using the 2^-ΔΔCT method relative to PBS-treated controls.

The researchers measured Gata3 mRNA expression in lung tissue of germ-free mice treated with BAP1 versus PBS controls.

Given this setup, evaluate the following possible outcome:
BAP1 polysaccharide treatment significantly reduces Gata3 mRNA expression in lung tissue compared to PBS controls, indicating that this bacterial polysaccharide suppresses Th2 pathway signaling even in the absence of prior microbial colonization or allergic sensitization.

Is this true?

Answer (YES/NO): NO